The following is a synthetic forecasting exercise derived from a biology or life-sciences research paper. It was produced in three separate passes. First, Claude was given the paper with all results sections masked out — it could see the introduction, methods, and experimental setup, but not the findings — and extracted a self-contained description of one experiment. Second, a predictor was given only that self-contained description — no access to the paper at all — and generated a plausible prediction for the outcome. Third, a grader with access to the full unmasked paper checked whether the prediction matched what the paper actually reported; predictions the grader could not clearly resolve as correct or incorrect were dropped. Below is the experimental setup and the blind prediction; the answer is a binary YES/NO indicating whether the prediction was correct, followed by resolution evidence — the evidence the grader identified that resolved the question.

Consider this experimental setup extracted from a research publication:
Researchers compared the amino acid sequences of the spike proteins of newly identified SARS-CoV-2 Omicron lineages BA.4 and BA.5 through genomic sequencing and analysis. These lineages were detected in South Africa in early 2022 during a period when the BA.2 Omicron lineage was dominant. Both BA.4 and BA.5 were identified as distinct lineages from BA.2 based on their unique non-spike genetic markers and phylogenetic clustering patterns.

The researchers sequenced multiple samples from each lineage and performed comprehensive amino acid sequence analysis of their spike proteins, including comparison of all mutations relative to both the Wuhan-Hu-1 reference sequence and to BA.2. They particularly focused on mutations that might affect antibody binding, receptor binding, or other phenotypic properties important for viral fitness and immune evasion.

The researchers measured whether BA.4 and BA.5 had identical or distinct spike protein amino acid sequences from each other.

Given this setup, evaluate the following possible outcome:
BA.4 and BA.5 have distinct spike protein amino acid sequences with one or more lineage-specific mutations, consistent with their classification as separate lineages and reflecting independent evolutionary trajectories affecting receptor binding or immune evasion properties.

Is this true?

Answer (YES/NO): NO